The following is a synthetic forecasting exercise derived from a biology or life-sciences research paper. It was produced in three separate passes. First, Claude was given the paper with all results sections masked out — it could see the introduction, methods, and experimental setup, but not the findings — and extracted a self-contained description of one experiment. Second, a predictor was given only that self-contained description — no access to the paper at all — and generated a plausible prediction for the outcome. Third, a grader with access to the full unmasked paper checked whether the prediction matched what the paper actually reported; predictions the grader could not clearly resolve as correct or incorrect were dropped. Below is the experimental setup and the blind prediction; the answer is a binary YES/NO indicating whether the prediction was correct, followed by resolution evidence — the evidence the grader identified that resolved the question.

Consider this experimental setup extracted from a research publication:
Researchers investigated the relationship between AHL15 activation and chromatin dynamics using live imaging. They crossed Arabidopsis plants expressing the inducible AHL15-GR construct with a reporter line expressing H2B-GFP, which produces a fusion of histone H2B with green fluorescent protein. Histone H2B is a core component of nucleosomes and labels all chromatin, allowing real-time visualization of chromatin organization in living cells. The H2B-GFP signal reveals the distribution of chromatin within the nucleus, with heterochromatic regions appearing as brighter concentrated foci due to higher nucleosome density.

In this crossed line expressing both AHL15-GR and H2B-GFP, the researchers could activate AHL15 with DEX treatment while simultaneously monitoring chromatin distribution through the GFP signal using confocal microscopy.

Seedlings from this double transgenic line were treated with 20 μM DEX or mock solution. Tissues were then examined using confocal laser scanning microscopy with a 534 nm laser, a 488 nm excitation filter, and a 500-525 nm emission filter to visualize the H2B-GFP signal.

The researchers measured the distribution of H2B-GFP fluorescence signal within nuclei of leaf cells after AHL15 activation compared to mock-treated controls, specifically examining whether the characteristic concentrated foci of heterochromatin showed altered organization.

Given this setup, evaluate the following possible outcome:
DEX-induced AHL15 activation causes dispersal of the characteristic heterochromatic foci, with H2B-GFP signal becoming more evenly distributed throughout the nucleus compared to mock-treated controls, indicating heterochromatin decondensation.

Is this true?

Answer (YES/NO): YES